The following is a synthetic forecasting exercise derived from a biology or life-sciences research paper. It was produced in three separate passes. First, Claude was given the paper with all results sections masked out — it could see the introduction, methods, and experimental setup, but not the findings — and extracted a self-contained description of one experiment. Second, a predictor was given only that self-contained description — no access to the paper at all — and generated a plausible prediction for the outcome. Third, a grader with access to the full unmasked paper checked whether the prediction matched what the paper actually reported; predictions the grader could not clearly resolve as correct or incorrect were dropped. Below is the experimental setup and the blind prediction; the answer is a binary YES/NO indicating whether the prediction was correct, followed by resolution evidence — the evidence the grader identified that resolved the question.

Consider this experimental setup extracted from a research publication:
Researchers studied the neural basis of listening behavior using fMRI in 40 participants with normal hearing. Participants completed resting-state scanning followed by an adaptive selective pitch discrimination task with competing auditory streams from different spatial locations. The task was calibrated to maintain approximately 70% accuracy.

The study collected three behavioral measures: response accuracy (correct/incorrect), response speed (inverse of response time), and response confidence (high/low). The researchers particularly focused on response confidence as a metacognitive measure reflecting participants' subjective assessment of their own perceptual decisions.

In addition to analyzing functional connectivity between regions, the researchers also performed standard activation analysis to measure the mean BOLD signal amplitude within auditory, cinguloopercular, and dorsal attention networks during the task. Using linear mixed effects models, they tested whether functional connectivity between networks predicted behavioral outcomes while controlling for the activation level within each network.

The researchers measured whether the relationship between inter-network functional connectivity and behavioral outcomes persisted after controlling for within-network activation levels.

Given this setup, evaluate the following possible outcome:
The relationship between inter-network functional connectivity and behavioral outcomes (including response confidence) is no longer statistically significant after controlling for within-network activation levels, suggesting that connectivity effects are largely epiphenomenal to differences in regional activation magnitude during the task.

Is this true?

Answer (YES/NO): NO